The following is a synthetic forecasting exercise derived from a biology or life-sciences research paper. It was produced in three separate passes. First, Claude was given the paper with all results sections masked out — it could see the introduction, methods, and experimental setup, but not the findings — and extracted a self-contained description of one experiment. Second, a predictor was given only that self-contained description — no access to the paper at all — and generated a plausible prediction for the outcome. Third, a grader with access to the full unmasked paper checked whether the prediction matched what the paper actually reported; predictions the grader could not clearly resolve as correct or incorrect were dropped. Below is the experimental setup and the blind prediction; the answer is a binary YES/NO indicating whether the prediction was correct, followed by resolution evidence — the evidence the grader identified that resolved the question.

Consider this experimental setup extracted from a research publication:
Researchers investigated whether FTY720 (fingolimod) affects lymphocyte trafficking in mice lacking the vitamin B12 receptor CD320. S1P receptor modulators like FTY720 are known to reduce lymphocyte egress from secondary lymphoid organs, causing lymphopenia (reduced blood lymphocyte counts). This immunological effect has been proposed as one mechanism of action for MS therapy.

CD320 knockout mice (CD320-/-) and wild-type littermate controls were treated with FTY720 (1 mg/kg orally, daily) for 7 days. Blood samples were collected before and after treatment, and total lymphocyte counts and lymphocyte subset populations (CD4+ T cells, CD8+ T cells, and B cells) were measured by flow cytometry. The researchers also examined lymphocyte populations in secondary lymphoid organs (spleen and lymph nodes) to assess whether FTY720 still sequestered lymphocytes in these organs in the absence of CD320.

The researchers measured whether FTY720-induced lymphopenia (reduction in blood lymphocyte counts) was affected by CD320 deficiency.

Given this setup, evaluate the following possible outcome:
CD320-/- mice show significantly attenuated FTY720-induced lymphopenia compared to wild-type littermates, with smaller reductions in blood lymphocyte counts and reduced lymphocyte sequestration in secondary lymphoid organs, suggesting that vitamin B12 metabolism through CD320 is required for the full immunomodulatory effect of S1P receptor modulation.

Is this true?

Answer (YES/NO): NO